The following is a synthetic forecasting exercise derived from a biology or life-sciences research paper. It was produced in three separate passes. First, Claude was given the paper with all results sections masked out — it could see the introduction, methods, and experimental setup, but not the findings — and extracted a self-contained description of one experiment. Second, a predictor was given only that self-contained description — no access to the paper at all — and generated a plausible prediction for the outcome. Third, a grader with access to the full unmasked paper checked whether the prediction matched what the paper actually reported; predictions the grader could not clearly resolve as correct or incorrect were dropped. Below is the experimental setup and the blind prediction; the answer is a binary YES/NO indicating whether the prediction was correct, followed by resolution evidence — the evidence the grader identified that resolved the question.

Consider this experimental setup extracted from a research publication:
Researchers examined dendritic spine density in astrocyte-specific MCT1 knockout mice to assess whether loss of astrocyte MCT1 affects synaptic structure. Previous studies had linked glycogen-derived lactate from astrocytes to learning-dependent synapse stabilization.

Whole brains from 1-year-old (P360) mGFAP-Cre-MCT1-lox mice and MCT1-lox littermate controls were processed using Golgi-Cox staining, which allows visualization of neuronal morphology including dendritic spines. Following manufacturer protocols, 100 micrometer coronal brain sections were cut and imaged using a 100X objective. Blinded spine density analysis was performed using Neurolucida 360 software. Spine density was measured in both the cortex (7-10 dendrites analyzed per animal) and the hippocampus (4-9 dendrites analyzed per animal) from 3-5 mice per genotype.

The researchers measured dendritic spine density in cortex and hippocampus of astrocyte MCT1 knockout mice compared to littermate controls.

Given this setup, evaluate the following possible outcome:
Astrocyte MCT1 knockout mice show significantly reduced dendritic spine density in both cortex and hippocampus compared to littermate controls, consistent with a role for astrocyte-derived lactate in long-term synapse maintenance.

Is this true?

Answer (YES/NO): NO